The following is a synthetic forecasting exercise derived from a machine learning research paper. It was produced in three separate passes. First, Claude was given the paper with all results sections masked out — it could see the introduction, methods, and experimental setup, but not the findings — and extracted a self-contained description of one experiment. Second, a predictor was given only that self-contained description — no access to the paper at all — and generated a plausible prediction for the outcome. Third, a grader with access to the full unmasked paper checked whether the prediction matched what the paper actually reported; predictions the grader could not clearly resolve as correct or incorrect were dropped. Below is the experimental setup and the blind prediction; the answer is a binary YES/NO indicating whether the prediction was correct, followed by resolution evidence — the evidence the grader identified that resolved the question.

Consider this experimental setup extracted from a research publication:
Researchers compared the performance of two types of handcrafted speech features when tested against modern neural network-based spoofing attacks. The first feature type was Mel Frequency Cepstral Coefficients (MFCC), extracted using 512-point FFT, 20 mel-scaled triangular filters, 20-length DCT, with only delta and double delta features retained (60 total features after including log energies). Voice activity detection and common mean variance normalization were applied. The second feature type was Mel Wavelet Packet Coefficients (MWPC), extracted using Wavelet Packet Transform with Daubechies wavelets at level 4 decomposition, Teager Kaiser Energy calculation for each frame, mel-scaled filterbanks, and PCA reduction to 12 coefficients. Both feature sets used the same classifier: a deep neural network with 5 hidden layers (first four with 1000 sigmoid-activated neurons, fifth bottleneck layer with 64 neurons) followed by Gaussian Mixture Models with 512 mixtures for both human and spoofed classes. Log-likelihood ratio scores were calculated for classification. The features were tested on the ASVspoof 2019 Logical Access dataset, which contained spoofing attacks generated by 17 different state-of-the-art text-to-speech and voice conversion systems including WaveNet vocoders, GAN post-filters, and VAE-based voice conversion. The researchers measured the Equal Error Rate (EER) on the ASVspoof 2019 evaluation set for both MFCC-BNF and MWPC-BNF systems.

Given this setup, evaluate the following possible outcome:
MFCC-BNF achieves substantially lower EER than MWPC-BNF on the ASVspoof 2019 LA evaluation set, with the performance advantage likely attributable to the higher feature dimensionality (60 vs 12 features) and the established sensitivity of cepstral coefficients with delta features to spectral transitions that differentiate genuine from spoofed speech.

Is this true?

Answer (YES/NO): NO